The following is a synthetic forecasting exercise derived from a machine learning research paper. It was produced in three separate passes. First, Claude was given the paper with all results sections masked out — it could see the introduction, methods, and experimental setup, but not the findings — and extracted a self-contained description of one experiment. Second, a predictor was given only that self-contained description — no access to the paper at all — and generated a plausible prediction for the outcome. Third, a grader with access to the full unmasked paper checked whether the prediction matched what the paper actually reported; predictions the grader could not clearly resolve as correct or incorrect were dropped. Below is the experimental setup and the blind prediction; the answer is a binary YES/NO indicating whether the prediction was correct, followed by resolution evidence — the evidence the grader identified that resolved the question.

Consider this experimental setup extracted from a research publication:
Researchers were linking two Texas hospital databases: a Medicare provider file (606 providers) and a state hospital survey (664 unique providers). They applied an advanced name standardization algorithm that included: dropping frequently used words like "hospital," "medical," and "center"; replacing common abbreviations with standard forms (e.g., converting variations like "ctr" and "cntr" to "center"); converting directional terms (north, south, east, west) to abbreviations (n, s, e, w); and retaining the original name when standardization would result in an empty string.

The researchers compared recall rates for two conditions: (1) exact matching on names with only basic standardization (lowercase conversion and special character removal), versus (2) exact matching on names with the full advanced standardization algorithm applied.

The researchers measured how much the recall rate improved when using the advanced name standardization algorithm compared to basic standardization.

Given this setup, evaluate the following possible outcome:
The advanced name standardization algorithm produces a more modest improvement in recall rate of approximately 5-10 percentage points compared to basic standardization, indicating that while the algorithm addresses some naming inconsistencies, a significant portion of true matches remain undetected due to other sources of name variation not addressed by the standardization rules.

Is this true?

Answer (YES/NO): NO